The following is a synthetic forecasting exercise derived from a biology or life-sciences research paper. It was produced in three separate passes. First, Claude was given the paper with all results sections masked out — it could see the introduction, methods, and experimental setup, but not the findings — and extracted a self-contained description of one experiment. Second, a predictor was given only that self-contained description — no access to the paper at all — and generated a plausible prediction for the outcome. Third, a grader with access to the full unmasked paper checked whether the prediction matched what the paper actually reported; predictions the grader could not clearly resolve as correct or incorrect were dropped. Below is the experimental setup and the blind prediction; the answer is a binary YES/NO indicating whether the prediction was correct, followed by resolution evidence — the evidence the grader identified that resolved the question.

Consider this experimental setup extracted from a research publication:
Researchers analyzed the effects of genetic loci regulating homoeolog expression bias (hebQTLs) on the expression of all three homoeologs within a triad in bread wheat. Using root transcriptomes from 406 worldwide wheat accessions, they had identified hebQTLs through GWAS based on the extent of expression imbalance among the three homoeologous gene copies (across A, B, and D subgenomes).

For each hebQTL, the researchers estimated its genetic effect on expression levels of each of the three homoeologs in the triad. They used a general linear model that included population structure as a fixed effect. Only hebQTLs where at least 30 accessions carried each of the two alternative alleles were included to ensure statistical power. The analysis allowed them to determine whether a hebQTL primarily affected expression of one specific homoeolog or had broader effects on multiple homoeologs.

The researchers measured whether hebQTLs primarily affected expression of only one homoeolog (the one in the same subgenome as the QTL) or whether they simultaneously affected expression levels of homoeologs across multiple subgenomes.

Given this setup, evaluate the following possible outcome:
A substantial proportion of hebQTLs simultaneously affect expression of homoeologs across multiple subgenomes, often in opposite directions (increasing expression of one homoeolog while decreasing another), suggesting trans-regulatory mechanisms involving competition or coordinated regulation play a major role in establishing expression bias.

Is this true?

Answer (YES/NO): NO